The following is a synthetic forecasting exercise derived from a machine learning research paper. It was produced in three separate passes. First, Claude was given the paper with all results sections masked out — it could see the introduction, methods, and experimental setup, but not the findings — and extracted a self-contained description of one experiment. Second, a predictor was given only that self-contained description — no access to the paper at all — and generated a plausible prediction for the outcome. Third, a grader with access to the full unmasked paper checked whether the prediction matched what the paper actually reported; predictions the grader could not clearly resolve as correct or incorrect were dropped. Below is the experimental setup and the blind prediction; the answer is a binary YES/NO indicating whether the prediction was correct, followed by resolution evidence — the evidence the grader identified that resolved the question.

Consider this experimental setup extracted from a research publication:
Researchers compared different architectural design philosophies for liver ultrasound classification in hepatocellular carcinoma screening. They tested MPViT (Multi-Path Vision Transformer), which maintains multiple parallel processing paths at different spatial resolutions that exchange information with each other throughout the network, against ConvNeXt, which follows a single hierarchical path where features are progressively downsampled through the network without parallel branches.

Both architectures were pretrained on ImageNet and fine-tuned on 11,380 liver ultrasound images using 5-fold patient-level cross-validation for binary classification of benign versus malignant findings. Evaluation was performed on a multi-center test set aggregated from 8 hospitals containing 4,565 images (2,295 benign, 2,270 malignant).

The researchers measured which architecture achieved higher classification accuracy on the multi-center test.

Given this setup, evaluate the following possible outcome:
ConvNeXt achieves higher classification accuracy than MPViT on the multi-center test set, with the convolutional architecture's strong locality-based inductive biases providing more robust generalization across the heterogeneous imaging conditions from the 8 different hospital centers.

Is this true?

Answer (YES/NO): YES